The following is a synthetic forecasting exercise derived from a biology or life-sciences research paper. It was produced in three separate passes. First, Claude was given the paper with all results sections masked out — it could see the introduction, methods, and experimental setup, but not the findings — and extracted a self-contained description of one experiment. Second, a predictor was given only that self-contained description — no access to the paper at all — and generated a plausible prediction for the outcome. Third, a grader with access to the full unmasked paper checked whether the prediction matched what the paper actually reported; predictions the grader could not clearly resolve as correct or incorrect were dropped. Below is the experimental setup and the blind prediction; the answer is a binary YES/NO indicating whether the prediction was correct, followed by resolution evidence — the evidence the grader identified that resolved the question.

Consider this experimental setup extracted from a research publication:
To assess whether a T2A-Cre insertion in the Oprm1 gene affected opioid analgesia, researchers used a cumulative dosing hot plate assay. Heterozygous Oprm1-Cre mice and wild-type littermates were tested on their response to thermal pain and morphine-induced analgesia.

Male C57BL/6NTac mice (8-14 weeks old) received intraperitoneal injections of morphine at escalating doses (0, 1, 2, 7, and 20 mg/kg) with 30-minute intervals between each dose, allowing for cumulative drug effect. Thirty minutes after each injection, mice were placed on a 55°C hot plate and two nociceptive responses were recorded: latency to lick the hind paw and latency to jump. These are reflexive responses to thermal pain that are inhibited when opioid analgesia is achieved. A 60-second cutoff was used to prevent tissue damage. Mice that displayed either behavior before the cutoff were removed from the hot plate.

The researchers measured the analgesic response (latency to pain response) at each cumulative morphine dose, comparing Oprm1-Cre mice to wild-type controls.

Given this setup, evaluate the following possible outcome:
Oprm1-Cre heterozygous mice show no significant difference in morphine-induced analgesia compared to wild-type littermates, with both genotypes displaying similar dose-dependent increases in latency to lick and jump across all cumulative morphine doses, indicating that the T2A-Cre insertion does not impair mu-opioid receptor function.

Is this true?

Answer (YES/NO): YES